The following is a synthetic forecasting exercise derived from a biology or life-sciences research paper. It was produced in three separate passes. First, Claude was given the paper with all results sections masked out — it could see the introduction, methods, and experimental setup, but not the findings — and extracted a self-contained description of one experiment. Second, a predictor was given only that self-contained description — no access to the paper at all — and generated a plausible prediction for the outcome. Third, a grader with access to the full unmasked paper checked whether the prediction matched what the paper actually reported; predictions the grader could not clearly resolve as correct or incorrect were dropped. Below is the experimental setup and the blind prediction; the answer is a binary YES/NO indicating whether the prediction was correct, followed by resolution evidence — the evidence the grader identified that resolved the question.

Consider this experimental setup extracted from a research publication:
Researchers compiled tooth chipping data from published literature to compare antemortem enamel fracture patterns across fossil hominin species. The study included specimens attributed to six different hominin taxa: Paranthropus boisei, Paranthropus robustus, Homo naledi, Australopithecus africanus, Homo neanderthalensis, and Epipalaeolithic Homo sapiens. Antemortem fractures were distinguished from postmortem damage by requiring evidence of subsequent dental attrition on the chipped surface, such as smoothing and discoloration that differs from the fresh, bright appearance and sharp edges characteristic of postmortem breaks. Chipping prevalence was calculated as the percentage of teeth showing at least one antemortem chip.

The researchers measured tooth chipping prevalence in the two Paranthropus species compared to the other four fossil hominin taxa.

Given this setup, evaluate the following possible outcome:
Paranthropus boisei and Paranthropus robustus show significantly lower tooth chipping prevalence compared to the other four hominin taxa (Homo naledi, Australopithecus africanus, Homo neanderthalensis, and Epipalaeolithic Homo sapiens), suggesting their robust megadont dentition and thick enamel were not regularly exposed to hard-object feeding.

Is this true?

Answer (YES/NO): YES